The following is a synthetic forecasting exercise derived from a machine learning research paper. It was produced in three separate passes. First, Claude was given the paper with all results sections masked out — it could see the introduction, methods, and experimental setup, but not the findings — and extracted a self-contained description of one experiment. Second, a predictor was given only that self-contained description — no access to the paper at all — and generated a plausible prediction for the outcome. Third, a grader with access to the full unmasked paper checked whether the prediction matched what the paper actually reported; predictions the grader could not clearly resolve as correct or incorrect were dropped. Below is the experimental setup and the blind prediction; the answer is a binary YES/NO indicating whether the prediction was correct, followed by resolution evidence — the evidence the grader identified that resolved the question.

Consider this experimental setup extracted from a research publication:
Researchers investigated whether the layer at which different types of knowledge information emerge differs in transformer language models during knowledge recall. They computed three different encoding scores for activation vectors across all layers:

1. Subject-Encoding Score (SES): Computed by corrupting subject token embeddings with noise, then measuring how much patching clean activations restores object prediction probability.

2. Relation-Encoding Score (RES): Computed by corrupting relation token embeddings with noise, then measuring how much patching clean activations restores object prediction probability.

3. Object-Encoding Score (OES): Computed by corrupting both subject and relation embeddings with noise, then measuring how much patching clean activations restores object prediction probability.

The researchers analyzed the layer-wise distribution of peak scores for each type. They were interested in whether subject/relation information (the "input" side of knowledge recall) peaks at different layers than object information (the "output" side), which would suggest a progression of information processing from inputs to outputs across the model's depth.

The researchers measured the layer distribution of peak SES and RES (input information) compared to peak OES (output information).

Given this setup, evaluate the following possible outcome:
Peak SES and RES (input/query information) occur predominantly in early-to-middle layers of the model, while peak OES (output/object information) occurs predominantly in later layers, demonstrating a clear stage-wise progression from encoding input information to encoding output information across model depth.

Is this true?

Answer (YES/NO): YES